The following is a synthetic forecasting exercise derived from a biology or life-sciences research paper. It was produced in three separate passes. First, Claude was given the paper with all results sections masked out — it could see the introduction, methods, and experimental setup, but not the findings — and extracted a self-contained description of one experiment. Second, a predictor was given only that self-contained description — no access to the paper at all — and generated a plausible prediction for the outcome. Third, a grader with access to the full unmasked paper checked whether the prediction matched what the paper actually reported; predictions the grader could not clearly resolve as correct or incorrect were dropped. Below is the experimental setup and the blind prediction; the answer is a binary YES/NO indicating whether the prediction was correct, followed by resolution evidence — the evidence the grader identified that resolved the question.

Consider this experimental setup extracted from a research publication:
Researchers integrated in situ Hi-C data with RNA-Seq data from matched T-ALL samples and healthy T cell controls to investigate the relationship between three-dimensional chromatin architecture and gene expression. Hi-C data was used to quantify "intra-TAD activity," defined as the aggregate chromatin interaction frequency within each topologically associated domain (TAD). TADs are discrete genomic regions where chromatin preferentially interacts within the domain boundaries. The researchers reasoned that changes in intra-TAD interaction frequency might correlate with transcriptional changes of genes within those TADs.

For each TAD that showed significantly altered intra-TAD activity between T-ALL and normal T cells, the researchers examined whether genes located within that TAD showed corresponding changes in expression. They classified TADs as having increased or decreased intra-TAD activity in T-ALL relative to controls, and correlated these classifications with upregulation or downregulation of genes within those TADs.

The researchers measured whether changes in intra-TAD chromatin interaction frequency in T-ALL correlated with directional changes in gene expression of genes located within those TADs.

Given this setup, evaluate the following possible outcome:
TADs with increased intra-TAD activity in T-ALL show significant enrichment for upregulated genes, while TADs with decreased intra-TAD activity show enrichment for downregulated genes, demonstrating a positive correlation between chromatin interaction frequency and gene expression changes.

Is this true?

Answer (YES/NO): YES